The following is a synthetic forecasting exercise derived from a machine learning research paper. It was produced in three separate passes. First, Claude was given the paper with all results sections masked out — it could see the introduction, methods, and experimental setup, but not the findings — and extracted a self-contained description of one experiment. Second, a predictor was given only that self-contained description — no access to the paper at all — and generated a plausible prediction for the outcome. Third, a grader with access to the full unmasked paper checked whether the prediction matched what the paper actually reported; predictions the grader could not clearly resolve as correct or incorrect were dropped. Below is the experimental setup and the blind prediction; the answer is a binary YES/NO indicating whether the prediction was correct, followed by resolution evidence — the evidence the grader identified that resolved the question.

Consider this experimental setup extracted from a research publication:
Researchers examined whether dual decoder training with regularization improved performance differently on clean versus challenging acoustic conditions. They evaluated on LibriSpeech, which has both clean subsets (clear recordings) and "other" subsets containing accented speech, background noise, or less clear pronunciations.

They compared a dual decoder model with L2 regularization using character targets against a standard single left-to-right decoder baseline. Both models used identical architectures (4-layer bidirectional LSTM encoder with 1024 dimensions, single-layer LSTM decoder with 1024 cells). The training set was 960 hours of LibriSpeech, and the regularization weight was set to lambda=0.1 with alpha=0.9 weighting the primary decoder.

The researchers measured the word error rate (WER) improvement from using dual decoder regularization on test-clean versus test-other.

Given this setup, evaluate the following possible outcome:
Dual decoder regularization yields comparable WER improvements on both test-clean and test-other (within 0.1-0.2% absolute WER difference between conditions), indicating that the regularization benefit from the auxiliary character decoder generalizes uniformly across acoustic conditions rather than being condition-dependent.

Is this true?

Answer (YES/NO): NO